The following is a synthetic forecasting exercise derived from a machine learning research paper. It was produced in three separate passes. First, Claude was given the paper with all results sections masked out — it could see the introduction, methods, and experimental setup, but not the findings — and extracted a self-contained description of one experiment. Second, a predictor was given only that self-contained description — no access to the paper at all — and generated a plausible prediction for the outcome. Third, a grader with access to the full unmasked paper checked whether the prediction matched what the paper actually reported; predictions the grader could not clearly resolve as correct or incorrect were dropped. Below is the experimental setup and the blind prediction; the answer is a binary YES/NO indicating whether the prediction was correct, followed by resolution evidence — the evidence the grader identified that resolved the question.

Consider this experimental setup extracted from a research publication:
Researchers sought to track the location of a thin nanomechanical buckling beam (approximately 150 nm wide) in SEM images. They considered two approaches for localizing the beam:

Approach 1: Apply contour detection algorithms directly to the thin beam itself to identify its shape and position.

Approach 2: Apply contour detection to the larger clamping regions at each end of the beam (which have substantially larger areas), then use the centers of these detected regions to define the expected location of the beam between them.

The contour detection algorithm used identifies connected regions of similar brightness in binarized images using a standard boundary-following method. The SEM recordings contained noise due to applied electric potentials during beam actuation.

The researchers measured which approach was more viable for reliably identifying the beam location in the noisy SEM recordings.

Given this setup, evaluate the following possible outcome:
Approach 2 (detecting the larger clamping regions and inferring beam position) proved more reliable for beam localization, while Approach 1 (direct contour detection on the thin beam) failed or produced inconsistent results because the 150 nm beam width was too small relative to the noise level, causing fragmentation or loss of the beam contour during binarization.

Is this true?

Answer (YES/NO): YES